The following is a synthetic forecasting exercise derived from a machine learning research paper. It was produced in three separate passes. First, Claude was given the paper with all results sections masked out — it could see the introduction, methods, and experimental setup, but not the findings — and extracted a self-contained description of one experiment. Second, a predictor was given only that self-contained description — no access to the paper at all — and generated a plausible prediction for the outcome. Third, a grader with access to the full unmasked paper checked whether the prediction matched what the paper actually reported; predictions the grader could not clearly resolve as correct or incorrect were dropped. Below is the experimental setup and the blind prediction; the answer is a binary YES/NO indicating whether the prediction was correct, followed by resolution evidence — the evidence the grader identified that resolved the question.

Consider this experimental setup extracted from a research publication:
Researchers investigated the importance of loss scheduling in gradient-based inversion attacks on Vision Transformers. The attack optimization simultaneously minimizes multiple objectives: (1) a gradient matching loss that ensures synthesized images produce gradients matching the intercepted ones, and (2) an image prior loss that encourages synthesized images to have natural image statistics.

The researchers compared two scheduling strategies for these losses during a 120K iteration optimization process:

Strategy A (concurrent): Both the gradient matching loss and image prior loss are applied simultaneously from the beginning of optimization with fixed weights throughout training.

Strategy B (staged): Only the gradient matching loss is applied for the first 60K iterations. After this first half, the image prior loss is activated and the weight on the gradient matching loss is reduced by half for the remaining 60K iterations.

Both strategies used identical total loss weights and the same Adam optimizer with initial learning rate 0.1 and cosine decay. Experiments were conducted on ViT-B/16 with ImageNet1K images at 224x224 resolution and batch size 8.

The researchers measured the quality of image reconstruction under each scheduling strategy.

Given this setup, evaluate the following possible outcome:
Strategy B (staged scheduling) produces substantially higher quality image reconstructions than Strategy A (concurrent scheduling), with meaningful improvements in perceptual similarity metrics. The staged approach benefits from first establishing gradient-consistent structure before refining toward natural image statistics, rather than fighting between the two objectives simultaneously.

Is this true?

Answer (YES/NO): YES